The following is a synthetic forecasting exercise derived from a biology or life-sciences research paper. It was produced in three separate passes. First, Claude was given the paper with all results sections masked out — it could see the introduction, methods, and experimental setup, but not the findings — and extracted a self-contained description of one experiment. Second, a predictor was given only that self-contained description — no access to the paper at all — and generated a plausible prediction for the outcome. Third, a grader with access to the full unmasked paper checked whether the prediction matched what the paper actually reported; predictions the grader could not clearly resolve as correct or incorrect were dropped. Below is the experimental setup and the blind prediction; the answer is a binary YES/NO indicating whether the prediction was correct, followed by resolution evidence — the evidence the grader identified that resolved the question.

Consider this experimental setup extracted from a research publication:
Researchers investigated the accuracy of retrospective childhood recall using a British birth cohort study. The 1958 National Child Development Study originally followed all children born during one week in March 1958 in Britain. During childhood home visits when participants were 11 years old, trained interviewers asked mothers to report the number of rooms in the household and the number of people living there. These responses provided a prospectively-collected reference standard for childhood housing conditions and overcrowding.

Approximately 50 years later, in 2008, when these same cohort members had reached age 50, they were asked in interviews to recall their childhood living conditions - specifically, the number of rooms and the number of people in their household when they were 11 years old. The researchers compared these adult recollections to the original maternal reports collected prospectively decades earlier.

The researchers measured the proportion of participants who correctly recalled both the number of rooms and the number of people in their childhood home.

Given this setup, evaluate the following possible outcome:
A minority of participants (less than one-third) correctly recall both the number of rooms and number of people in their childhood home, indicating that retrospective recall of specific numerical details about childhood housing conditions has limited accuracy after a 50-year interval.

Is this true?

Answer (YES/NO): NO